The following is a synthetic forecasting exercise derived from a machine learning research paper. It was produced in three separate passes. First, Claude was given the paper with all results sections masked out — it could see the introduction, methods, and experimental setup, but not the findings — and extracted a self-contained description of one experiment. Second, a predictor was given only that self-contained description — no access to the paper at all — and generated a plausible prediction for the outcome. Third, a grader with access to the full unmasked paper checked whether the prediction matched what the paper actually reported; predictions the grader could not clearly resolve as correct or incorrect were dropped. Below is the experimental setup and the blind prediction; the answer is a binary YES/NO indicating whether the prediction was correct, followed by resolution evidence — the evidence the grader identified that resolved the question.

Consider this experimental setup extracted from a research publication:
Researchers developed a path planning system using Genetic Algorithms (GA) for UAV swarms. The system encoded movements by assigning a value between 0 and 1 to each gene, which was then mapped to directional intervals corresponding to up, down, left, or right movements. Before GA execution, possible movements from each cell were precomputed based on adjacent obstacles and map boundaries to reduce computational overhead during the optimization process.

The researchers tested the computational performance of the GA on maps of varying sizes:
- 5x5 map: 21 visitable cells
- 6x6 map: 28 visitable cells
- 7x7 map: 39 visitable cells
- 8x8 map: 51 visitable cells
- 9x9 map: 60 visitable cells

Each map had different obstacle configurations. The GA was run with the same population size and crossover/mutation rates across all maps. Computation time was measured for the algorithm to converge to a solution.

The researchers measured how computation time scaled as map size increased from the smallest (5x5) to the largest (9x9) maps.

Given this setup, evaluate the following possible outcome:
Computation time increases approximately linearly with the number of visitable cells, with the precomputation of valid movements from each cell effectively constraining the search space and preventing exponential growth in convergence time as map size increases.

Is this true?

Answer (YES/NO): NO